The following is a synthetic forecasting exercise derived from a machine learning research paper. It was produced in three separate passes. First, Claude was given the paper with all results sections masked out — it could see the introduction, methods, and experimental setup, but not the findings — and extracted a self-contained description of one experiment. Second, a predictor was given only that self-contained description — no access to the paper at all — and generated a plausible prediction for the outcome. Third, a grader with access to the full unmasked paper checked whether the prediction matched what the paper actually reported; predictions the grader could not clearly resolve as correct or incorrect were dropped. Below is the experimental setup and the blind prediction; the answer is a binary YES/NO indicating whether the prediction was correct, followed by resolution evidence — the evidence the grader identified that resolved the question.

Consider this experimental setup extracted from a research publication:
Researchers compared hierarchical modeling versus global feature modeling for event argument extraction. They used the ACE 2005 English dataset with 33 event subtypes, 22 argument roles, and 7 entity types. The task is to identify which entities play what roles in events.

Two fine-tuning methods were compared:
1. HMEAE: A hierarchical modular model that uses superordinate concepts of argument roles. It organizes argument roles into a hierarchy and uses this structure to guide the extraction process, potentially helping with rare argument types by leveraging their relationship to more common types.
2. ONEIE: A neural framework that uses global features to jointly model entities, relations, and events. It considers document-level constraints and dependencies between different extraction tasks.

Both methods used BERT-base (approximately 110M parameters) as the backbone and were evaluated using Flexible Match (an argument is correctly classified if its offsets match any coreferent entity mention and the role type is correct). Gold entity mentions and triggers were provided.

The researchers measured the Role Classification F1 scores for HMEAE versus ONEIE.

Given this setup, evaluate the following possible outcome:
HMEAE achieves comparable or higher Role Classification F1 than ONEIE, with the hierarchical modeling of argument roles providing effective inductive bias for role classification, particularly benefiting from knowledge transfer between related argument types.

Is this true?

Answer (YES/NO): NO